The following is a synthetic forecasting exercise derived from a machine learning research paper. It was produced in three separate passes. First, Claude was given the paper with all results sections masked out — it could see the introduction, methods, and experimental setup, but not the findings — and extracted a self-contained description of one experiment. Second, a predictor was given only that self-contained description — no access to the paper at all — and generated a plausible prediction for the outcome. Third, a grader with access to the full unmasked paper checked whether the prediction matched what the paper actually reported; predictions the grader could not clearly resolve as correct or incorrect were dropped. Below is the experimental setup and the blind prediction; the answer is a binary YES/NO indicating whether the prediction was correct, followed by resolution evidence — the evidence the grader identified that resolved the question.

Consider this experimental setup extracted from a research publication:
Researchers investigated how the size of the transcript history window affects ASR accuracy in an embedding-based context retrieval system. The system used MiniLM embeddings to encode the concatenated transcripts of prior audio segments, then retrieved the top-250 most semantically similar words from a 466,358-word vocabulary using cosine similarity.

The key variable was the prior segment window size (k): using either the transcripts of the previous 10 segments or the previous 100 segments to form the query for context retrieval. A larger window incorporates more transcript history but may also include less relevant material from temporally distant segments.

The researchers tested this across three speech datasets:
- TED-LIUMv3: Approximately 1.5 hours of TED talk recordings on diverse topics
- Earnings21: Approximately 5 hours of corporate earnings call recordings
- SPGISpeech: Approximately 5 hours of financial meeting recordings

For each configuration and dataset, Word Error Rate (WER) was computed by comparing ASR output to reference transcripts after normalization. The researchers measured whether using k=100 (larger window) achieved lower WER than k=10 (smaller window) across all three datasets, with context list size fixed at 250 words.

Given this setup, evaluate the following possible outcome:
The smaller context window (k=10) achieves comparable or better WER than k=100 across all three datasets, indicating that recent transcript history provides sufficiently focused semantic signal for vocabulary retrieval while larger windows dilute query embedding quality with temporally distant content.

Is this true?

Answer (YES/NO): YES